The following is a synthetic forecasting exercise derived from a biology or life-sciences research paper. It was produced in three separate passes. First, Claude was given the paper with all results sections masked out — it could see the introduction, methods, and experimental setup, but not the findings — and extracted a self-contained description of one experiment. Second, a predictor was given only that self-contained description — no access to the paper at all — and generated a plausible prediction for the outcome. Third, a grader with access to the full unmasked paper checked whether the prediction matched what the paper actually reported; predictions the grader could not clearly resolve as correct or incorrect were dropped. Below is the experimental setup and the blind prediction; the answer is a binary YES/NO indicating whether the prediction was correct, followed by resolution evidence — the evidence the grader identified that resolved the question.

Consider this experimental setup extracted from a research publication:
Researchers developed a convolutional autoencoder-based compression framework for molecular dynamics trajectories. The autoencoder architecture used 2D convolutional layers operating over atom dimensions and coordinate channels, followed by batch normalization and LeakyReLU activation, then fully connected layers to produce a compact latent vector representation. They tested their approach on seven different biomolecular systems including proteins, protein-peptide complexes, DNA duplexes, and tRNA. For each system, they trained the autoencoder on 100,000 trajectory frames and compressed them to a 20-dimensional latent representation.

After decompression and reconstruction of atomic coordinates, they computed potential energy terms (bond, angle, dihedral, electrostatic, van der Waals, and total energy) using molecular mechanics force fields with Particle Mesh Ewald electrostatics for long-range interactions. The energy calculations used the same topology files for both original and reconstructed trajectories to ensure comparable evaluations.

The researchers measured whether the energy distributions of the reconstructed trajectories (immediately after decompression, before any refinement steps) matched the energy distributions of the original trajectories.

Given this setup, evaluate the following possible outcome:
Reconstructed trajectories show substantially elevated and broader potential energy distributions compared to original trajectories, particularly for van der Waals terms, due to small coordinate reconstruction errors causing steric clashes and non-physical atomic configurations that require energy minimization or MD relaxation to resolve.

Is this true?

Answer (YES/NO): YES